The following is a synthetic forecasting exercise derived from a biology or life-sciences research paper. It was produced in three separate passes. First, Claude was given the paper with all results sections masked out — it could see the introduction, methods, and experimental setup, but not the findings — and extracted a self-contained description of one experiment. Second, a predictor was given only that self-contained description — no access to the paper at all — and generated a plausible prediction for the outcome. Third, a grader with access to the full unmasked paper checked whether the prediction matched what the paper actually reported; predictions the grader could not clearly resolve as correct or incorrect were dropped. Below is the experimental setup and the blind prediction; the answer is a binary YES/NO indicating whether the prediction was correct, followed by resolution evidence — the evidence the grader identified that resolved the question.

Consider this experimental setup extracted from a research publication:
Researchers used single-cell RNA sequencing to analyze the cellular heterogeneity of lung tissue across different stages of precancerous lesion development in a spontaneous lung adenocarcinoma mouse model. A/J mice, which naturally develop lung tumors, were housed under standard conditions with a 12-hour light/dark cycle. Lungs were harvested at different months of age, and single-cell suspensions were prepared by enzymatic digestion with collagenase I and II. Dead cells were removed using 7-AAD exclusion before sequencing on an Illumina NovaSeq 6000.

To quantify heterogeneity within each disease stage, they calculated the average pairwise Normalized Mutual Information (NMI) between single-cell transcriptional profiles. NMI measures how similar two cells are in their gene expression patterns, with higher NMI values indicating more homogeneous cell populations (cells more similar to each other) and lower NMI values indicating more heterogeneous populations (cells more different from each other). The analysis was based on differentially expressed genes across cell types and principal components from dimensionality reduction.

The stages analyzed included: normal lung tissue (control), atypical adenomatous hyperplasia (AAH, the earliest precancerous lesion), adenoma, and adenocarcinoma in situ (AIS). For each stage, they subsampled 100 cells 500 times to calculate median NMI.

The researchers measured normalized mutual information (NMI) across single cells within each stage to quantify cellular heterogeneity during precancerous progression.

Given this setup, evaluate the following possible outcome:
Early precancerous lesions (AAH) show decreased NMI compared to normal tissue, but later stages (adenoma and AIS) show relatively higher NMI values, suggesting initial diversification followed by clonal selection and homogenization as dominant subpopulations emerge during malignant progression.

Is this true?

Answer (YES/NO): NO